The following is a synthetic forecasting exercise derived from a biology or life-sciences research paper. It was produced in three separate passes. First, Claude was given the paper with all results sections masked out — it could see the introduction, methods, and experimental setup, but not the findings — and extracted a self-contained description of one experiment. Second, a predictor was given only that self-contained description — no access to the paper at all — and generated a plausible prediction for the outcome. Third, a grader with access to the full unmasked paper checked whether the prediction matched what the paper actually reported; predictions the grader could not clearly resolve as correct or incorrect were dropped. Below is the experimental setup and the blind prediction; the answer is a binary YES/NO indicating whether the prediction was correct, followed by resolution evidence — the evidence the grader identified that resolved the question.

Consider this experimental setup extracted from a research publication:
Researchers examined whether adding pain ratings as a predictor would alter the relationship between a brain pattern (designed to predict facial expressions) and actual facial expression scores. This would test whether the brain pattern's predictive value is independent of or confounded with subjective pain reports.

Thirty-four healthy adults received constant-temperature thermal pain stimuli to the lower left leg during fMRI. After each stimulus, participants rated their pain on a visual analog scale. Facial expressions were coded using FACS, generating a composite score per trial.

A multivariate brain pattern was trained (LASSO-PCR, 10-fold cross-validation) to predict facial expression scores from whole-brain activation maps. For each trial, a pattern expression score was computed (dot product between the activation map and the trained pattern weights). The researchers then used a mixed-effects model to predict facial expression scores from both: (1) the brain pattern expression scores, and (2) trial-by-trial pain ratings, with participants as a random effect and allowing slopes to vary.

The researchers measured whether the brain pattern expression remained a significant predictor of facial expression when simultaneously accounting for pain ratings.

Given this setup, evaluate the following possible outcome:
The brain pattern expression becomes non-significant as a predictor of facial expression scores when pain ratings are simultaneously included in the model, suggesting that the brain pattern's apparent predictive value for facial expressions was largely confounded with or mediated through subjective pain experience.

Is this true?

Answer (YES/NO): NO